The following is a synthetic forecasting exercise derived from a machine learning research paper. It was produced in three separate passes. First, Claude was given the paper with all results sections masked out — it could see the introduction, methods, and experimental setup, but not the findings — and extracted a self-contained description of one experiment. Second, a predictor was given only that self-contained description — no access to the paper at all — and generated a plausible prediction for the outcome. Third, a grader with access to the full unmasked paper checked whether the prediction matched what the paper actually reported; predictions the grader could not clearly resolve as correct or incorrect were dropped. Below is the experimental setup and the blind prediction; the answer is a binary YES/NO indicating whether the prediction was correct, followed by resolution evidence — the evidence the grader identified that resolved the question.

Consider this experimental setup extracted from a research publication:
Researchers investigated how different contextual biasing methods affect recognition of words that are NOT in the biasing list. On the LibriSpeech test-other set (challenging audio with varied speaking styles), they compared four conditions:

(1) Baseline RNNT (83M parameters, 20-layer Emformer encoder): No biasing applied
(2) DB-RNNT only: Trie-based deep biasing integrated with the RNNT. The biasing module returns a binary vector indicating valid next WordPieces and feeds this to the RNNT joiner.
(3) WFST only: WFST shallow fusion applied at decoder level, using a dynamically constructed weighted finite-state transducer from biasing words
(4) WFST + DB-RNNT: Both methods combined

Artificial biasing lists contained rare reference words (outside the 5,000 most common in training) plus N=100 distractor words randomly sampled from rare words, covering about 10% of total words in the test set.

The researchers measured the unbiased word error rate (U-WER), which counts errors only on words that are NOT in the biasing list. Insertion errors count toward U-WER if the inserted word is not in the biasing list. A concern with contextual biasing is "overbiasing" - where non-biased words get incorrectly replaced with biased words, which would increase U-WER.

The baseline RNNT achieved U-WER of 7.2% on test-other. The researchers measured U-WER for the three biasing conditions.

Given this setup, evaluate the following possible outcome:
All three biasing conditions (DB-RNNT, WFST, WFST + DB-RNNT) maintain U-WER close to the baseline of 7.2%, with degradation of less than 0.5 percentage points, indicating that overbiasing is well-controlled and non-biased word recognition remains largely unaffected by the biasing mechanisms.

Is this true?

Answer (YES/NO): YES